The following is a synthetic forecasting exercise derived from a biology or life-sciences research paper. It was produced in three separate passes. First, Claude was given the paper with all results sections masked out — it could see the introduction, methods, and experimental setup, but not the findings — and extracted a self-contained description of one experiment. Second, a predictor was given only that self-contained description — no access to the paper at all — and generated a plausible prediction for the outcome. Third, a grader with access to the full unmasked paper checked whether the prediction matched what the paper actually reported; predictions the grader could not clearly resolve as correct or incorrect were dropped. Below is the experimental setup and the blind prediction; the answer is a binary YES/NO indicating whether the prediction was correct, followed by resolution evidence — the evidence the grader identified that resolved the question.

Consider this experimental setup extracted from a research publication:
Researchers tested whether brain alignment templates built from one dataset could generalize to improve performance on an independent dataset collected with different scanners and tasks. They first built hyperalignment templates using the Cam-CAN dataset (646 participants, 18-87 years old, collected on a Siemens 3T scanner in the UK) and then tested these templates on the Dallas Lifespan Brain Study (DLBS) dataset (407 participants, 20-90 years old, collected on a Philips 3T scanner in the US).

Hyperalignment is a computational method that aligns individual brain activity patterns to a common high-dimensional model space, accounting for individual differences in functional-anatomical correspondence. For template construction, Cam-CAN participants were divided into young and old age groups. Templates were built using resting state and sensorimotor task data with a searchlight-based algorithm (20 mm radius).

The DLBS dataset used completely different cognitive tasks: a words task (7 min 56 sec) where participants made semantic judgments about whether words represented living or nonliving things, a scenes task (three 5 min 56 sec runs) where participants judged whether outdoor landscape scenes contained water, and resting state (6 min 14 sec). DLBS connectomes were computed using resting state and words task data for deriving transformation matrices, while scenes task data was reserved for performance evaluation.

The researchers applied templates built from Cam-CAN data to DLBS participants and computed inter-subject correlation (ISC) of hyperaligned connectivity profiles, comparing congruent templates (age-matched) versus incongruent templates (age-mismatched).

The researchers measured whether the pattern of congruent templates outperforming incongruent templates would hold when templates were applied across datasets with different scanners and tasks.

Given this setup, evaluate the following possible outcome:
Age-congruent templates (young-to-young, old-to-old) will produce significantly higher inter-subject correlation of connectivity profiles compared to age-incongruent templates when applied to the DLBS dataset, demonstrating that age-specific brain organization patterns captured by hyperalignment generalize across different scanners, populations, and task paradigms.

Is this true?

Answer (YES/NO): YES